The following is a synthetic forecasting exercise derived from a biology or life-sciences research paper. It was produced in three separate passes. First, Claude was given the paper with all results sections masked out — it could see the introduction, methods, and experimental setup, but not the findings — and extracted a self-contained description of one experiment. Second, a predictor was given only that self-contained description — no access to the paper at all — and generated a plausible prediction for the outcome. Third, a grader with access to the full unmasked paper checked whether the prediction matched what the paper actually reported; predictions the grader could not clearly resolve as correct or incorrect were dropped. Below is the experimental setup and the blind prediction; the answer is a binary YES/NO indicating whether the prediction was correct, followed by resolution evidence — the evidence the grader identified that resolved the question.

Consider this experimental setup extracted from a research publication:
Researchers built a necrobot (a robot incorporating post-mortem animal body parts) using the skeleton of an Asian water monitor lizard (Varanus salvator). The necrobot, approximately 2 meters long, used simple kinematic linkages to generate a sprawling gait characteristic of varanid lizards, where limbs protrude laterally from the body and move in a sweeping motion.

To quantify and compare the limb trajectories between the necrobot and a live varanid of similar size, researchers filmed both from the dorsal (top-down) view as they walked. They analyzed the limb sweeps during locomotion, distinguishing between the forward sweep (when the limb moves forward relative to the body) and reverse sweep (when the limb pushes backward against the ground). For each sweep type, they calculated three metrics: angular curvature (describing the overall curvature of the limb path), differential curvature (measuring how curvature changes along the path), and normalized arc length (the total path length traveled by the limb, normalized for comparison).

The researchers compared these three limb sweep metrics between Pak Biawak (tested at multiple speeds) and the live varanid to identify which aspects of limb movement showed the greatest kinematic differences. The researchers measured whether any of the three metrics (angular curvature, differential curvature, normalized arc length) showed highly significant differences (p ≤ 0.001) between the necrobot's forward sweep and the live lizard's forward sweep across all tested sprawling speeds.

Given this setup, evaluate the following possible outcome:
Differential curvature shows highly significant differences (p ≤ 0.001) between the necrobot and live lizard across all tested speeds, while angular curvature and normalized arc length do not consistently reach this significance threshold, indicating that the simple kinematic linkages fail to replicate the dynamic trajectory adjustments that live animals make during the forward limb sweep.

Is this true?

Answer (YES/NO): NO